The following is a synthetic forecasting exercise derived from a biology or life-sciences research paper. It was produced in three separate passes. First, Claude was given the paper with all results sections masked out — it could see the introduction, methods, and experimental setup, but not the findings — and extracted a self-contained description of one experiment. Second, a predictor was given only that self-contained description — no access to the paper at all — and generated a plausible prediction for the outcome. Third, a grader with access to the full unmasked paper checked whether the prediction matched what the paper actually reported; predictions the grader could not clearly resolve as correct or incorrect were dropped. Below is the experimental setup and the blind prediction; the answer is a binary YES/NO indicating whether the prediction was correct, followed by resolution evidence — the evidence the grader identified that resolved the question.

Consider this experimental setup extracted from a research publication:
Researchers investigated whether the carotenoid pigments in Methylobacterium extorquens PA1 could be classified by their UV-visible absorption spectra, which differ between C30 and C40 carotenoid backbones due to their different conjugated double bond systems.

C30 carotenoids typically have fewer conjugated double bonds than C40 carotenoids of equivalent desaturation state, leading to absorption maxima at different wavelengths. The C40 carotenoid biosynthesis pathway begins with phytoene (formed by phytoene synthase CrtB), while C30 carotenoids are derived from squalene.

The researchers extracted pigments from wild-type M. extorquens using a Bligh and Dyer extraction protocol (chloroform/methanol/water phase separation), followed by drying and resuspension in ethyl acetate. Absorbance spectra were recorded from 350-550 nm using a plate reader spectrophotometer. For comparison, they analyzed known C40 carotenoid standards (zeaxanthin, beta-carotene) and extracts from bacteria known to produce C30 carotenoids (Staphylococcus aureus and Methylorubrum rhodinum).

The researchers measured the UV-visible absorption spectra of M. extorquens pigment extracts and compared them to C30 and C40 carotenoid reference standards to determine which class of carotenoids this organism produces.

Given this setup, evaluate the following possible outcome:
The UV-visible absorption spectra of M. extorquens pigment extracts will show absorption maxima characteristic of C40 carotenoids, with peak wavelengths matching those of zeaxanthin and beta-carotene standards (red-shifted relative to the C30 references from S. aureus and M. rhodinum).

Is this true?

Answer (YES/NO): NO